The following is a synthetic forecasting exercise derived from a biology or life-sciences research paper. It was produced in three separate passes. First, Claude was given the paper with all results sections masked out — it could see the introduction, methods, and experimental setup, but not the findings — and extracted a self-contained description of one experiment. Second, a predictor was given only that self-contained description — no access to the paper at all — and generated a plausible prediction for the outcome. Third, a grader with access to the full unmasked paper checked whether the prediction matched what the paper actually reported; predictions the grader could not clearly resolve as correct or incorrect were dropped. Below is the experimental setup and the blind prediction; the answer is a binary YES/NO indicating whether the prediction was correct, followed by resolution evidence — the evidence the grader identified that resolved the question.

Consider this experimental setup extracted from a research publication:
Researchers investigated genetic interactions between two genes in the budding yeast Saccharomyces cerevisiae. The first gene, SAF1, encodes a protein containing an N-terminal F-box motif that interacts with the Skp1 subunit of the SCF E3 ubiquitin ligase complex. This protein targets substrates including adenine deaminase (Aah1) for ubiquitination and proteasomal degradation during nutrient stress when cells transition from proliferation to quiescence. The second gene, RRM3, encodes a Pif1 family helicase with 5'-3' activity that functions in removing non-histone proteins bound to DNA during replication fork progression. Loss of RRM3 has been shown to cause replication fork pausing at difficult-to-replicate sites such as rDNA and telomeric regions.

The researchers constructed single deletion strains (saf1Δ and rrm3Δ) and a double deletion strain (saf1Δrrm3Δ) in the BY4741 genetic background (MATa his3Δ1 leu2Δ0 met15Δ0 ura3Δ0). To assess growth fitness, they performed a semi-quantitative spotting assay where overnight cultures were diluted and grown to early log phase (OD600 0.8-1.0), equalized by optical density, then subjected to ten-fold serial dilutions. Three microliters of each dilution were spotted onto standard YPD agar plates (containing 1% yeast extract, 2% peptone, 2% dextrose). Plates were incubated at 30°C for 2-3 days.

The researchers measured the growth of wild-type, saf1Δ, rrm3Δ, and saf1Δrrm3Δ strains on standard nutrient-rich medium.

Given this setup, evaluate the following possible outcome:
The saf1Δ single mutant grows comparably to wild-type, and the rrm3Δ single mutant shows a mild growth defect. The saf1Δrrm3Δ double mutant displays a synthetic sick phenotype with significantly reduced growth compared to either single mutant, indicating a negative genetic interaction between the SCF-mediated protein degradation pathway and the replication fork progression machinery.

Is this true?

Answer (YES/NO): NO